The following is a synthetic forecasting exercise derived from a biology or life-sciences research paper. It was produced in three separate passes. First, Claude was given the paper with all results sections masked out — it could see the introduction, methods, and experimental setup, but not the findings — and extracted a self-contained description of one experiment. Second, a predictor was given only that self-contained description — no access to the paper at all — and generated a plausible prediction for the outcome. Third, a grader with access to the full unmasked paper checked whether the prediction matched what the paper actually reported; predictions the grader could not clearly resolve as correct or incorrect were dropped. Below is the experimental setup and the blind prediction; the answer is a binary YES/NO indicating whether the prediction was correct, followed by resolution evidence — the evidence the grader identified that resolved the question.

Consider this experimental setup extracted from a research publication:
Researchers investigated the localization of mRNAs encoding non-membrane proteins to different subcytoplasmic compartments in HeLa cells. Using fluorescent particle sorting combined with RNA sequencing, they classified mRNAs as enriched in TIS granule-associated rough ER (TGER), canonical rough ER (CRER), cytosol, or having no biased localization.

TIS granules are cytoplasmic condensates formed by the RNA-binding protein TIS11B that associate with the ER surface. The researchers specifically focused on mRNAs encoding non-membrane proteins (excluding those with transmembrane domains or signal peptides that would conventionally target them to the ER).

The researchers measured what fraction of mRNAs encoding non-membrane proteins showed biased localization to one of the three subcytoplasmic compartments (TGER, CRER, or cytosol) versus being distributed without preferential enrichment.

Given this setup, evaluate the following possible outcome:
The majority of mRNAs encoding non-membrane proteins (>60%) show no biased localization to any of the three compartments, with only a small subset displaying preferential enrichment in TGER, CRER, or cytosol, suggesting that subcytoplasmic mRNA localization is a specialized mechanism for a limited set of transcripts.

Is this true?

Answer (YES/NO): NO